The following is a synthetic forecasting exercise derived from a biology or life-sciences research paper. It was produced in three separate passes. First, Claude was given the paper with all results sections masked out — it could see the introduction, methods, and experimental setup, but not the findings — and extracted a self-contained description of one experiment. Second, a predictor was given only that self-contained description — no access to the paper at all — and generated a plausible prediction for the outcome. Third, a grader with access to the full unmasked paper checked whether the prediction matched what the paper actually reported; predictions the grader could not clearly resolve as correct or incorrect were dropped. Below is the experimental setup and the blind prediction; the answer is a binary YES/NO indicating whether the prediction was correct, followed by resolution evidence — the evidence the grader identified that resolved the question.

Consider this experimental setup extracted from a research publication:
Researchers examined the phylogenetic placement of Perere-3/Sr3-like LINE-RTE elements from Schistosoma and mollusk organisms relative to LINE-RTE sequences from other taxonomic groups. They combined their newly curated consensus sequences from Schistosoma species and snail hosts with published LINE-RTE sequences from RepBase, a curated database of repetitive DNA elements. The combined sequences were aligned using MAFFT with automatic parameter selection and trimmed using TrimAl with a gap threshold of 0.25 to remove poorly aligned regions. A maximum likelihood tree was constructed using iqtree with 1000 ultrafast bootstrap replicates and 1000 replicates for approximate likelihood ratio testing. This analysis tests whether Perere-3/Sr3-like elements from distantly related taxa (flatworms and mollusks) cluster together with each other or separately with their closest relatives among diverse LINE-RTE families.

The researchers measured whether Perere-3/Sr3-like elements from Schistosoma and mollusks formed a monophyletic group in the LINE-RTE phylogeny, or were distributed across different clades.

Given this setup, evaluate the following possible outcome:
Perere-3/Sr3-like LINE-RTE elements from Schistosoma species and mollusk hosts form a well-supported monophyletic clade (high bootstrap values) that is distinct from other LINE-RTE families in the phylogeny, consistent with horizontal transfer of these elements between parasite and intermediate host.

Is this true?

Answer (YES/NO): YES